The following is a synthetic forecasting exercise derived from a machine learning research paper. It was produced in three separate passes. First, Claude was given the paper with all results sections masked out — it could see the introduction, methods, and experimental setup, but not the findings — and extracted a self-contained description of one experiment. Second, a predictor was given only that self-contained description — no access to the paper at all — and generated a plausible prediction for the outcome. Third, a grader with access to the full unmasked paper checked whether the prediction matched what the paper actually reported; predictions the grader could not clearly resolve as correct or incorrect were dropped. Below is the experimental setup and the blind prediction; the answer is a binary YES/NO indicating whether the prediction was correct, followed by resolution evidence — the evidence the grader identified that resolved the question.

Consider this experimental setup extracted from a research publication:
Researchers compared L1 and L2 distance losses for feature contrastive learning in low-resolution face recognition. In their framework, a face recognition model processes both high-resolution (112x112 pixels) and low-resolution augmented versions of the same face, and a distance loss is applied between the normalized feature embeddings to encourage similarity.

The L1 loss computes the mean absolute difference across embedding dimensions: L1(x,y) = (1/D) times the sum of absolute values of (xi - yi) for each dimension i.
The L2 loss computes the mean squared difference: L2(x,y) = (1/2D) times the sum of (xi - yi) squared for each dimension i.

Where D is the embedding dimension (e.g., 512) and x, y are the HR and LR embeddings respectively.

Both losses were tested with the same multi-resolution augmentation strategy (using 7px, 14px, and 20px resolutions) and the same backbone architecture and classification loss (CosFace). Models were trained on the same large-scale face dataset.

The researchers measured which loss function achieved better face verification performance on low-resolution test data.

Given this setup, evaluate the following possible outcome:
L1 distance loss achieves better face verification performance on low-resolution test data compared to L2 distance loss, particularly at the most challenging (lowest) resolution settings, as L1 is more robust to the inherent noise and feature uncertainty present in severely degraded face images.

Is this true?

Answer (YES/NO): NO